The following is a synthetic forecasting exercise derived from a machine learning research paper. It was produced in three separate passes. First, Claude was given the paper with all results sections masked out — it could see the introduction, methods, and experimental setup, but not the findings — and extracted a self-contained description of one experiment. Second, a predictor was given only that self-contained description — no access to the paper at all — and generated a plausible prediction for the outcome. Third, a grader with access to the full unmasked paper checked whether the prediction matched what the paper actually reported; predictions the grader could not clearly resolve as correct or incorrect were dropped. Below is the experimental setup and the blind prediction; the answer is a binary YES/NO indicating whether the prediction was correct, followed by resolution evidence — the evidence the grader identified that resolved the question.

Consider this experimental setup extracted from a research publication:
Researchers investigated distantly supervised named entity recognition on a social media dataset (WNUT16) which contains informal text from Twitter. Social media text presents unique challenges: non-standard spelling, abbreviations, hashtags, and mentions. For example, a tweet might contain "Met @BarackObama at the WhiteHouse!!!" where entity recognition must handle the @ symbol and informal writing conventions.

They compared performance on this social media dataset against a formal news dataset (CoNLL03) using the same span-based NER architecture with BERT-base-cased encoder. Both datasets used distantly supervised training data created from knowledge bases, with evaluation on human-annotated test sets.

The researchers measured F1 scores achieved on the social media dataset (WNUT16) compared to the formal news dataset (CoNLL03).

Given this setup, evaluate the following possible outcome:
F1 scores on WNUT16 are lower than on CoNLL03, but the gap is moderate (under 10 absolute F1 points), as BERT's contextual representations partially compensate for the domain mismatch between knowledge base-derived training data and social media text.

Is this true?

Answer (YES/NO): NO